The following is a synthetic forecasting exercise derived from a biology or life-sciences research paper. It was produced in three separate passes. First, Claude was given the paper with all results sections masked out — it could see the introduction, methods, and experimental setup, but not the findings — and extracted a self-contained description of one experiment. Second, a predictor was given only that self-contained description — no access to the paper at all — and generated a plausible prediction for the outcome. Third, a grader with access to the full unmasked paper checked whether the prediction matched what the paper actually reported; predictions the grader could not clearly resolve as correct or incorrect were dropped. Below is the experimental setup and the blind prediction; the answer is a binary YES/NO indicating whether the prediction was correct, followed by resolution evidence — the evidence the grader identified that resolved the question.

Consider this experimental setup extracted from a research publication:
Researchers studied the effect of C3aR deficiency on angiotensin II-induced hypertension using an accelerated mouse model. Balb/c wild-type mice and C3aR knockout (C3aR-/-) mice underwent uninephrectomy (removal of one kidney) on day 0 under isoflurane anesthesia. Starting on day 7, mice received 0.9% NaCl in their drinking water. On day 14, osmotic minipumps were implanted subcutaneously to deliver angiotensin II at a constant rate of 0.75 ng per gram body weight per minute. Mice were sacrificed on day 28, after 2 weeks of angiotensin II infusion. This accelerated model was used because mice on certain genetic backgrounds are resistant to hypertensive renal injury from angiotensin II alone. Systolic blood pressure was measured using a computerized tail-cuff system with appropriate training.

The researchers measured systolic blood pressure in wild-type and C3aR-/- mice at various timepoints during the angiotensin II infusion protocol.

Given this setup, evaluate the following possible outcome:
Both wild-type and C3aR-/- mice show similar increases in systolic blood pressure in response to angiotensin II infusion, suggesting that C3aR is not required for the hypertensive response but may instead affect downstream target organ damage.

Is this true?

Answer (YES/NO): NO